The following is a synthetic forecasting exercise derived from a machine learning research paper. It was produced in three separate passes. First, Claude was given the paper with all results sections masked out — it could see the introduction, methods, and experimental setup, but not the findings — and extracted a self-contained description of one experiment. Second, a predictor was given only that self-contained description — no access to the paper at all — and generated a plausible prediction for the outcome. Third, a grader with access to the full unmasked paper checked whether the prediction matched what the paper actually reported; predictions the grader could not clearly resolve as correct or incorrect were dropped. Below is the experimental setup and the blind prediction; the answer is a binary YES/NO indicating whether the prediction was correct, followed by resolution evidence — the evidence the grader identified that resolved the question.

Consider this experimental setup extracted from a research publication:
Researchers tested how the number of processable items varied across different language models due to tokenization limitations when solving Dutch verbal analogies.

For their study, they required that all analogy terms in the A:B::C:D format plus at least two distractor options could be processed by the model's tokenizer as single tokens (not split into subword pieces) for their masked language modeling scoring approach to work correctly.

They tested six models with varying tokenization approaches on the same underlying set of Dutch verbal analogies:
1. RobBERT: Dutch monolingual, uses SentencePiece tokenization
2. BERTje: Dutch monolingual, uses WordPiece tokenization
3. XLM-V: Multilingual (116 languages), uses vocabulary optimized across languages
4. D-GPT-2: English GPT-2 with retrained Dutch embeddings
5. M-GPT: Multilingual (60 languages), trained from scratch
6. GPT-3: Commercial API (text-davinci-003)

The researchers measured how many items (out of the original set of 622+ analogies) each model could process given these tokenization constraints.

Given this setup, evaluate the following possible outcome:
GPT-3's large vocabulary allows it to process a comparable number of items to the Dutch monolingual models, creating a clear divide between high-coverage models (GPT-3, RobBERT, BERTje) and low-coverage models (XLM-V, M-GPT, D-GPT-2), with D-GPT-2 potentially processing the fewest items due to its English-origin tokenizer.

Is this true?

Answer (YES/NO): NO